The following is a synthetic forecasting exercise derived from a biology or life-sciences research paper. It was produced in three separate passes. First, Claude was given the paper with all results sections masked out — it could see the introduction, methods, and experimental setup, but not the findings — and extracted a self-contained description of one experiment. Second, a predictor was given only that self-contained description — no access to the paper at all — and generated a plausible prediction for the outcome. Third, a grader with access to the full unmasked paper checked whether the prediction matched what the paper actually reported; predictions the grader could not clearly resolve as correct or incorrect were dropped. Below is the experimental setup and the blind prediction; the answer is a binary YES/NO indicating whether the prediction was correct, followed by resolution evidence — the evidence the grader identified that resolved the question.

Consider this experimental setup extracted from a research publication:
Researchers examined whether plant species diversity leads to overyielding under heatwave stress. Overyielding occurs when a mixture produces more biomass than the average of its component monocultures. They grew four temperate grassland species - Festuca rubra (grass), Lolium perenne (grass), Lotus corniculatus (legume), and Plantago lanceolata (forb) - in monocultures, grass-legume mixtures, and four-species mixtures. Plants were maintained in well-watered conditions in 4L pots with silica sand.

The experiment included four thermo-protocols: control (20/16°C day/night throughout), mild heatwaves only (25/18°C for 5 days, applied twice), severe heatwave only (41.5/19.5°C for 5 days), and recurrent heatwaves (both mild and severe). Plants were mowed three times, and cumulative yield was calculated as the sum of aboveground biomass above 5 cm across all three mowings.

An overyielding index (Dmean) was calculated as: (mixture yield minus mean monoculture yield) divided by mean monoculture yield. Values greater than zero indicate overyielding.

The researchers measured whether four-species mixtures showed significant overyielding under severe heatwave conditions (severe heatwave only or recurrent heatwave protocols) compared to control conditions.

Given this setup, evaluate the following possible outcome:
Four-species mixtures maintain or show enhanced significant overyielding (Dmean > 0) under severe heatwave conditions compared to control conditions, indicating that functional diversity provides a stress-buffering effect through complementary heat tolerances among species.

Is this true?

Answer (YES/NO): YES